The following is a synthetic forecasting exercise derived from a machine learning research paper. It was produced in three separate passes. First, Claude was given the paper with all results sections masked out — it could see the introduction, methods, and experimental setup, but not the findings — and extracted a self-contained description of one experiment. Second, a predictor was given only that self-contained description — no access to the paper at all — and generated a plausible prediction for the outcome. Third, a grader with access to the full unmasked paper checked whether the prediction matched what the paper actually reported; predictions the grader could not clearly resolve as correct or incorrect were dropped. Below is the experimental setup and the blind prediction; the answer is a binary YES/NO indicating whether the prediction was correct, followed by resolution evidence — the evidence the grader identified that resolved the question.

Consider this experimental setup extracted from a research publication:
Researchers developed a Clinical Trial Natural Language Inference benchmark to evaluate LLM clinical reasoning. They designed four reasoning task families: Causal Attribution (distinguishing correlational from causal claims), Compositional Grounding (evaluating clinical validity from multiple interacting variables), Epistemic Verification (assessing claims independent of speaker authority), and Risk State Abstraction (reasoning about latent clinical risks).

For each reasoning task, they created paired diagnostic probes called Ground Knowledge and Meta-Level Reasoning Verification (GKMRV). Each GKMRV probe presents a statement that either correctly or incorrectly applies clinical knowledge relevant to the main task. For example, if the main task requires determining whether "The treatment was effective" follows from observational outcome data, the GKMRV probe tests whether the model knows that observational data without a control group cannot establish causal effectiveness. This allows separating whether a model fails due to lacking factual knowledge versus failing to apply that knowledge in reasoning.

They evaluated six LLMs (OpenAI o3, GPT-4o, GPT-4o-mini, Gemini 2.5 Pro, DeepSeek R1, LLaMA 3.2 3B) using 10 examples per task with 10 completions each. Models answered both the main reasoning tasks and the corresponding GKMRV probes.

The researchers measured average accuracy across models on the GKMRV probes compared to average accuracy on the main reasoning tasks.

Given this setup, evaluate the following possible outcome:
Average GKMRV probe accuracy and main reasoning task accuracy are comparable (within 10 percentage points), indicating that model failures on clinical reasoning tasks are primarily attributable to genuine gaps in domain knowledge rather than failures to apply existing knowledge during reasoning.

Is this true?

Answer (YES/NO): NO